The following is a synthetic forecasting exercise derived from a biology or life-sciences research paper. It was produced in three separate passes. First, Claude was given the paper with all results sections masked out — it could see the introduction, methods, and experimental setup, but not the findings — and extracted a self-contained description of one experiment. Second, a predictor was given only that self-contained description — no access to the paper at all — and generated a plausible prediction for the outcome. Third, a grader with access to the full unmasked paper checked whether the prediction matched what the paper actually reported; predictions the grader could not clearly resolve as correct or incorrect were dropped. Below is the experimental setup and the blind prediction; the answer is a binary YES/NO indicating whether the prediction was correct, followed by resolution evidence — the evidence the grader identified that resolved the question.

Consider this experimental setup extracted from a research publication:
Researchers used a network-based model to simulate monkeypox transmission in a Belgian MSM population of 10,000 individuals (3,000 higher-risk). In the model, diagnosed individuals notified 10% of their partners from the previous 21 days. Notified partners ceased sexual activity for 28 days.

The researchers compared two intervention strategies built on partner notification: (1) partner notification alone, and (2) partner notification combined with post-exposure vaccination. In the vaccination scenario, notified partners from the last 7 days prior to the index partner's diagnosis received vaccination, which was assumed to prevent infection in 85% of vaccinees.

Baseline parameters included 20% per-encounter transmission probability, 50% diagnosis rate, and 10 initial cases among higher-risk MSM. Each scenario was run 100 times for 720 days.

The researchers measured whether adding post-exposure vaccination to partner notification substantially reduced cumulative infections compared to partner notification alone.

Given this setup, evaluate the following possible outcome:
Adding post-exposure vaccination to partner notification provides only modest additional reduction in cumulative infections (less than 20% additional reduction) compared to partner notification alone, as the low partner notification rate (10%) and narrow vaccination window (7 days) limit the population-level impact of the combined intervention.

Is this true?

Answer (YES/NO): YES